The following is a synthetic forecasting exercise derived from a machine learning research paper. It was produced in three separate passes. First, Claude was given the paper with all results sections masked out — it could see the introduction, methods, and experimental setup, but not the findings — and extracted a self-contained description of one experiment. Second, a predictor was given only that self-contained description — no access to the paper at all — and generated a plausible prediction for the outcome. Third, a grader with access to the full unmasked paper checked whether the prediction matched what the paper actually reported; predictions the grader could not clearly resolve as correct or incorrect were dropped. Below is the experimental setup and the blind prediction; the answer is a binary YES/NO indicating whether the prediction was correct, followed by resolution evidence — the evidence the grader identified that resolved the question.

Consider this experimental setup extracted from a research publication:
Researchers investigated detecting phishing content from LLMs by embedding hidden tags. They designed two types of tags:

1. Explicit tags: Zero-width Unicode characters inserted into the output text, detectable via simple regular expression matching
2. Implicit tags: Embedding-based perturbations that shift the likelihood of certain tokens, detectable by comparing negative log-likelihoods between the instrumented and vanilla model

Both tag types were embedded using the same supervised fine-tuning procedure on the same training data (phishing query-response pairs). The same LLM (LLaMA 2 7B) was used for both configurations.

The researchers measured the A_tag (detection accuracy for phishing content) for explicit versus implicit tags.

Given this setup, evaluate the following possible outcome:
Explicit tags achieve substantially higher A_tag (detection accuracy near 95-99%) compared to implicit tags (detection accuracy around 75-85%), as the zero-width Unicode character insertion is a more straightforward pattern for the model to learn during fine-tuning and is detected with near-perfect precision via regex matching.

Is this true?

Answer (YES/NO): YES